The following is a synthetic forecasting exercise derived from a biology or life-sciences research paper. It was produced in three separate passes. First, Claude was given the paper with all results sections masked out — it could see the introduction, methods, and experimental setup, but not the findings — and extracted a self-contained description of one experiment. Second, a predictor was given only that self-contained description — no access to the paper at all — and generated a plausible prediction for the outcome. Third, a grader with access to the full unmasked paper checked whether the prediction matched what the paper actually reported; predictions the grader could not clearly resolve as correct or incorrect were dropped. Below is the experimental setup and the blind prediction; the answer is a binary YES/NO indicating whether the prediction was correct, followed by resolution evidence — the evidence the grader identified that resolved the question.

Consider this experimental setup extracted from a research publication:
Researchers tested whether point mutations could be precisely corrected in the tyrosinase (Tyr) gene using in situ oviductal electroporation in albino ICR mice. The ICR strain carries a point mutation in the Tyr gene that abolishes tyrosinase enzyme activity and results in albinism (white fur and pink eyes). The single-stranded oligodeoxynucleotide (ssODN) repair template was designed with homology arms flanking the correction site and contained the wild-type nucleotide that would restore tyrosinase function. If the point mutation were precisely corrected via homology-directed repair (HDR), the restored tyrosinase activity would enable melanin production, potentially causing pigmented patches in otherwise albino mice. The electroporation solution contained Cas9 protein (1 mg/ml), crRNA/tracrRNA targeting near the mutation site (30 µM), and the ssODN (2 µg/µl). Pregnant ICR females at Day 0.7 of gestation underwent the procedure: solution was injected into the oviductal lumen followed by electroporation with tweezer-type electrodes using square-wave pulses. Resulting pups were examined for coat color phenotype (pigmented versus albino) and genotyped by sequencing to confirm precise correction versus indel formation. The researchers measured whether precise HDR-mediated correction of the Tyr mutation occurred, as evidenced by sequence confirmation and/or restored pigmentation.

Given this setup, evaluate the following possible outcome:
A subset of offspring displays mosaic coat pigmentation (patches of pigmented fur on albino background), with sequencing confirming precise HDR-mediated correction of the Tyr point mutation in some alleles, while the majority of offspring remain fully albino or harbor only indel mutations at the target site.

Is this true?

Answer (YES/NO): YES